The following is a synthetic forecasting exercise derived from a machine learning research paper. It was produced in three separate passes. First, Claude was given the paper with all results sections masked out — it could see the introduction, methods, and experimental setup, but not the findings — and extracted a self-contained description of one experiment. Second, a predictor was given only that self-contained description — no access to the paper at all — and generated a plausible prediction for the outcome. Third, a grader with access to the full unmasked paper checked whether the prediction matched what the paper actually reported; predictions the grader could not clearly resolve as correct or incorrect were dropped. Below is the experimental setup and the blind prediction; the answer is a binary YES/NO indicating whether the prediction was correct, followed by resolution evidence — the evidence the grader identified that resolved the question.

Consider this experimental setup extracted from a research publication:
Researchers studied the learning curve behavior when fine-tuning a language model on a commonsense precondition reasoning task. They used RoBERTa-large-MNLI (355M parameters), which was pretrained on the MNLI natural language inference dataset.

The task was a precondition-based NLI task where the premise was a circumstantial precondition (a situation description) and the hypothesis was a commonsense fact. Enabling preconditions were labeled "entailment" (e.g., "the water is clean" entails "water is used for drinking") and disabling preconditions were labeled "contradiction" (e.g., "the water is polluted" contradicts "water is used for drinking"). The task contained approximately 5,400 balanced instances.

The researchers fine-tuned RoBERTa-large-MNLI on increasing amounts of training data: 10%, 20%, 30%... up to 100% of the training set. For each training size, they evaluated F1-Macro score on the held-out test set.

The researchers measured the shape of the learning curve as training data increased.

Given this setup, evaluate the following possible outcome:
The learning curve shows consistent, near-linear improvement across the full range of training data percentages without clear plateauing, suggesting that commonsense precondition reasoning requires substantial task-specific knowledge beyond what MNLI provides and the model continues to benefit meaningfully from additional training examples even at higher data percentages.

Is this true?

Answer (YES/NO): NO